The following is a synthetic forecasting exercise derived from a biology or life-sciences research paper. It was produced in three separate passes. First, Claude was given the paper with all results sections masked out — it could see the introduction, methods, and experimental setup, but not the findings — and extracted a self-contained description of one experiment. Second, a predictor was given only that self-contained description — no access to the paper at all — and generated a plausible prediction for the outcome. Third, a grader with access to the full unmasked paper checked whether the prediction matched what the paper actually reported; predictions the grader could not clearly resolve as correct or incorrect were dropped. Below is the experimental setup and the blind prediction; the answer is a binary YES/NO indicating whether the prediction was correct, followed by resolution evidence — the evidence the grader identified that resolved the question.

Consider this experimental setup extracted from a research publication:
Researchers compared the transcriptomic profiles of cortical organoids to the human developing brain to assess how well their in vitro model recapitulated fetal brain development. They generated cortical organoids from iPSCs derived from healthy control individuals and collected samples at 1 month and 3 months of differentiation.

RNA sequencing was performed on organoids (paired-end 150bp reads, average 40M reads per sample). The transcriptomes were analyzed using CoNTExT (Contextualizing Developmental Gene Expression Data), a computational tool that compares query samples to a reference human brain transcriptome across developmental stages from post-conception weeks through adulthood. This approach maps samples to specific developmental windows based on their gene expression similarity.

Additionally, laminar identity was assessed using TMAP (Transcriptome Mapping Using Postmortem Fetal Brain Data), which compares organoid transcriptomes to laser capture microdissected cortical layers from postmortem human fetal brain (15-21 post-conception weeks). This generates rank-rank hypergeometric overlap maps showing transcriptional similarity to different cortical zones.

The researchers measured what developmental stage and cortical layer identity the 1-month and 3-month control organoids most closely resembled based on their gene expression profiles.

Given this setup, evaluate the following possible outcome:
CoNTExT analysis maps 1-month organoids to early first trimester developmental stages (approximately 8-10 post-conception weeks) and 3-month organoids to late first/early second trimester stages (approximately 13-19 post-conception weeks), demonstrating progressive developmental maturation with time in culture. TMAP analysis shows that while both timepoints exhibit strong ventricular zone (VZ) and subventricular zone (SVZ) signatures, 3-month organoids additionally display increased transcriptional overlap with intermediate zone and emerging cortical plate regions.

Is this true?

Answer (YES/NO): NO